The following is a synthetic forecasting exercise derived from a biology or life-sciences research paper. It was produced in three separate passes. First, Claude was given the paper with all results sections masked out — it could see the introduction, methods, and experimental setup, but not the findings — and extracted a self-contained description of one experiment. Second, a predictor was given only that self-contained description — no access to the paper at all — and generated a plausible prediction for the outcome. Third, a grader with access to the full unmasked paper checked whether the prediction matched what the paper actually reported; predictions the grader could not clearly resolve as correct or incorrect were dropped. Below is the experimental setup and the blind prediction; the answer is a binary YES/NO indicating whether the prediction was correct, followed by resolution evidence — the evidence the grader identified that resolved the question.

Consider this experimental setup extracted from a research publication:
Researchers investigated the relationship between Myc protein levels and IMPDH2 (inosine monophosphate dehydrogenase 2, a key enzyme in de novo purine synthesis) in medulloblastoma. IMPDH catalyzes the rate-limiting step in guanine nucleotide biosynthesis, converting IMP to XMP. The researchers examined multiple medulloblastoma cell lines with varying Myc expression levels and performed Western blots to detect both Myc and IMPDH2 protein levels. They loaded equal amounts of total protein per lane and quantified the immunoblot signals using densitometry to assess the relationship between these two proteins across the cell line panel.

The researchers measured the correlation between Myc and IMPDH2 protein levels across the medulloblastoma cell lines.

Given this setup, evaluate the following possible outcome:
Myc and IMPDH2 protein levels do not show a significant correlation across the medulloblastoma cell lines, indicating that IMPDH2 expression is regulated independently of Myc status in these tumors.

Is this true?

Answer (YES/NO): NO